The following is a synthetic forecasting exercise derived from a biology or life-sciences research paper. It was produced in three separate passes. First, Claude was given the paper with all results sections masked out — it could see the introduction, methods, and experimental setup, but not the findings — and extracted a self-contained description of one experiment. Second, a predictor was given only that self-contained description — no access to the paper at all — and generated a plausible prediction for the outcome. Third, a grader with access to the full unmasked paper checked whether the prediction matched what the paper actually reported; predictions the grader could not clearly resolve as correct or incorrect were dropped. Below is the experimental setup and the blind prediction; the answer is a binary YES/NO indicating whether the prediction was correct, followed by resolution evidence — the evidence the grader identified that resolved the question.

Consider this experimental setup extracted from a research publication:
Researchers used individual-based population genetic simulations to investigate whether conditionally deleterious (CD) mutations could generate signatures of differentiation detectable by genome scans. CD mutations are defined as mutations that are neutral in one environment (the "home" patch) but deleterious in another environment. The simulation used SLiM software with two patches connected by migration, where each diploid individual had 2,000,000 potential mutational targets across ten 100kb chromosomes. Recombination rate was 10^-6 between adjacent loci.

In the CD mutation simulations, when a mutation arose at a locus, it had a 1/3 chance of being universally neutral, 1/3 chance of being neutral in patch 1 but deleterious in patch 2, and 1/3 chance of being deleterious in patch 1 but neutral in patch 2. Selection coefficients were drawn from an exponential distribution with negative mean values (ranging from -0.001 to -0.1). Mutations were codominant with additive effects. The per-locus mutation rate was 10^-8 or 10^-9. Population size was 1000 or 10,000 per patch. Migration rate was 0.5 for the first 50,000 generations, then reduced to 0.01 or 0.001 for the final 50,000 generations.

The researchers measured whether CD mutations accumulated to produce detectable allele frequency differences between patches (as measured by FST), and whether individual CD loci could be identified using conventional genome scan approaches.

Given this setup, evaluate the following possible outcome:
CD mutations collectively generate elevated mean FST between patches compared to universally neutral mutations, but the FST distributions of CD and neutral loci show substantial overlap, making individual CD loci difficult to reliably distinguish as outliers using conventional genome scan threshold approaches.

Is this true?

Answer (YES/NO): NO